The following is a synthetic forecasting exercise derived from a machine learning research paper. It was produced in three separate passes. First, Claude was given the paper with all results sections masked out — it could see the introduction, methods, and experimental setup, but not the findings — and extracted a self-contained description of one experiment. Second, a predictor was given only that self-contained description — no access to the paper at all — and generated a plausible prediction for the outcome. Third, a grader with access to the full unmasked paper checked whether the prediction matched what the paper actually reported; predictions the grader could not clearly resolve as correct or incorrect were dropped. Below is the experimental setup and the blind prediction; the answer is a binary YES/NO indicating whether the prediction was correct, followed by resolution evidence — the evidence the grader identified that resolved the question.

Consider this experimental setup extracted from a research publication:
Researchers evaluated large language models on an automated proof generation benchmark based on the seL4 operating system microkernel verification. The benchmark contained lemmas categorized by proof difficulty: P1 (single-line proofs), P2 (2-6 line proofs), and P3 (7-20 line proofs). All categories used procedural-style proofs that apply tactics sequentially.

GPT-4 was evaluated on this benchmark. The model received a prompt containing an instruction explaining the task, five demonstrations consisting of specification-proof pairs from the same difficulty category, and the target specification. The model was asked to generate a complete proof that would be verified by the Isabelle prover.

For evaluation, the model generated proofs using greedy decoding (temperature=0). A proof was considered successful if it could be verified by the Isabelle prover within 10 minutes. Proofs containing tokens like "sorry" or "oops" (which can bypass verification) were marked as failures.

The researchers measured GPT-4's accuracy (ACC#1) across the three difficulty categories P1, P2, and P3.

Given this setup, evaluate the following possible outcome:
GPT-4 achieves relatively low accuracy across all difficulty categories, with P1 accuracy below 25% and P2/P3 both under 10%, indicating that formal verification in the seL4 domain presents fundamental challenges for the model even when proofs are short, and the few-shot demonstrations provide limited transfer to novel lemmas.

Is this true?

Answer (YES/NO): NO